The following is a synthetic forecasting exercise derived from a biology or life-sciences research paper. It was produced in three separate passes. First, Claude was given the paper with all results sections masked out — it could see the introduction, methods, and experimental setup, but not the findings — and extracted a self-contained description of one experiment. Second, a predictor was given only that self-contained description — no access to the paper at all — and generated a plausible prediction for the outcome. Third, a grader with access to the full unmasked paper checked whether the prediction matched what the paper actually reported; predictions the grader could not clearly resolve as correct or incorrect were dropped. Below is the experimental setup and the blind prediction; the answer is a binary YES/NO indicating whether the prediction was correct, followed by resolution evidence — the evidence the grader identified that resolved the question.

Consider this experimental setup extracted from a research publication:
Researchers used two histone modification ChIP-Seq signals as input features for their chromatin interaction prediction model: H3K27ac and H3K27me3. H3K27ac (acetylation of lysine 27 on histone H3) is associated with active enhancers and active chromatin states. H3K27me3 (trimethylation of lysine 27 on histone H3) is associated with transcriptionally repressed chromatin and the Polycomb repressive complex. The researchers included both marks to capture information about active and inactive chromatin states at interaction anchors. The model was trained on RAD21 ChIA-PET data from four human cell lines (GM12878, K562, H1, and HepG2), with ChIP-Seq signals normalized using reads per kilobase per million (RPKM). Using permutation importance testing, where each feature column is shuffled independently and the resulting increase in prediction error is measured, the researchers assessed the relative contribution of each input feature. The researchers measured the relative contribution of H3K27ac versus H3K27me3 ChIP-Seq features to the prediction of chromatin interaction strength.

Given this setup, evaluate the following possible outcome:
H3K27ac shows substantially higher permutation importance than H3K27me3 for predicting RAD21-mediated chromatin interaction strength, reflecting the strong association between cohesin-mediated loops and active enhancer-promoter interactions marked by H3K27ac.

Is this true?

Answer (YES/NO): NO